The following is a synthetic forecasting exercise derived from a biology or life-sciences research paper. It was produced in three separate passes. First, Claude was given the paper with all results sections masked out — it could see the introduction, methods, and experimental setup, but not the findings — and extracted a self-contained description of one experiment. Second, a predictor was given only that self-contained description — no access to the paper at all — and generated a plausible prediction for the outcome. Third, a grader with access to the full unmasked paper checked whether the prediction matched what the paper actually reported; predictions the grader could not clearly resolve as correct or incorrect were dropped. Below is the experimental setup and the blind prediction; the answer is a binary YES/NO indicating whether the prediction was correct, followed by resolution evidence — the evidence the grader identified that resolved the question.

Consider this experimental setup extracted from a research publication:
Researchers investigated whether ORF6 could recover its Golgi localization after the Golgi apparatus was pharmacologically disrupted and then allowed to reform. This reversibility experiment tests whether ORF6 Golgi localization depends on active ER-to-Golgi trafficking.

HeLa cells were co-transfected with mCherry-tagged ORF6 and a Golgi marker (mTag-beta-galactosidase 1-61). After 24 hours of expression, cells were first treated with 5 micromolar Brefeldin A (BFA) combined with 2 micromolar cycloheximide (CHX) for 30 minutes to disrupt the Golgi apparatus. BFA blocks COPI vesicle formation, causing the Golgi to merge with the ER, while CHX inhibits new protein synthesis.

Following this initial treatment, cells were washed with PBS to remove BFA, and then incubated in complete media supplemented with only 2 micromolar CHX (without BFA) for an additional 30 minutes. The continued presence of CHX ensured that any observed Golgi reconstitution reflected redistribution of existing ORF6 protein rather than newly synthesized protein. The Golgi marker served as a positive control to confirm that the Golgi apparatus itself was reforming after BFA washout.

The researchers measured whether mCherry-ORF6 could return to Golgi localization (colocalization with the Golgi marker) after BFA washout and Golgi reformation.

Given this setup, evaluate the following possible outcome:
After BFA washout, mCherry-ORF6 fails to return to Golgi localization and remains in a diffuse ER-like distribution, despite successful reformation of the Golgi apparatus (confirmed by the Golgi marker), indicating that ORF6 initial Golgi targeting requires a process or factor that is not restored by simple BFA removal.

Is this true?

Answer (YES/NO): NO